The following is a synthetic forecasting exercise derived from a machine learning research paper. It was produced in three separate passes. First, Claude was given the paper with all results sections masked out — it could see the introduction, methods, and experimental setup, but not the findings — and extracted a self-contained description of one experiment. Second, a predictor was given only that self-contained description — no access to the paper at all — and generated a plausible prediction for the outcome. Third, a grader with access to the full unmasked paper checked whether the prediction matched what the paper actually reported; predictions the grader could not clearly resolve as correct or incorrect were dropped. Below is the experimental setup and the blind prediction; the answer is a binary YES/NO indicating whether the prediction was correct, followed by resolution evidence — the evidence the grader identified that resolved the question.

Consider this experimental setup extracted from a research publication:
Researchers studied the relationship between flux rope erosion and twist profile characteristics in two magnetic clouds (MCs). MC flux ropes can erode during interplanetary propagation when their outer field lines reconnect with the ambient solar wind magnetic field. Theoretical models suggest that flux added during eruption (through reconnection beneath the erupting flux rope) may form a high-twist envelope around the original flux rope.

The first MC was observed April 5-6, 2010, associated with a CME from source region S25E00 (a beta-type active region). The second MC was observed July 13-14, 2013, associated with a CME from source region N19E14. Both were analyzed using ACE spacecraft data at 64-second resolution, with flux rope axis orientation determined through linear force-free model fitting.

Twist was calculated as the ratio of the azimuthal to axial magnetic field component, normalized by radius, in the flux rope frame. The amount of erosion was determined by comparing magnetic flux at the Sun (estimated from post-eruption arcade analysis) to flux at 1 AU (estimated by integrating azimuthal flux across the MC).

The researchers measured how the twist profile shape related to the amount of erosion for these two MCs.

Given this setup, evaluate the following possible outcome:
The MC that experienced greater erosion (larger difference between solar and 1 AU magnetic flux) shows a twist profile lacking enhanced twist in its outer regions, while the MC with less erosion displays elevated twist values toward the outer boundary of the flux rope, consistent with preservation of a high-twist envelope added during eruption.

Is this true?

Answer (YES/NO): YES